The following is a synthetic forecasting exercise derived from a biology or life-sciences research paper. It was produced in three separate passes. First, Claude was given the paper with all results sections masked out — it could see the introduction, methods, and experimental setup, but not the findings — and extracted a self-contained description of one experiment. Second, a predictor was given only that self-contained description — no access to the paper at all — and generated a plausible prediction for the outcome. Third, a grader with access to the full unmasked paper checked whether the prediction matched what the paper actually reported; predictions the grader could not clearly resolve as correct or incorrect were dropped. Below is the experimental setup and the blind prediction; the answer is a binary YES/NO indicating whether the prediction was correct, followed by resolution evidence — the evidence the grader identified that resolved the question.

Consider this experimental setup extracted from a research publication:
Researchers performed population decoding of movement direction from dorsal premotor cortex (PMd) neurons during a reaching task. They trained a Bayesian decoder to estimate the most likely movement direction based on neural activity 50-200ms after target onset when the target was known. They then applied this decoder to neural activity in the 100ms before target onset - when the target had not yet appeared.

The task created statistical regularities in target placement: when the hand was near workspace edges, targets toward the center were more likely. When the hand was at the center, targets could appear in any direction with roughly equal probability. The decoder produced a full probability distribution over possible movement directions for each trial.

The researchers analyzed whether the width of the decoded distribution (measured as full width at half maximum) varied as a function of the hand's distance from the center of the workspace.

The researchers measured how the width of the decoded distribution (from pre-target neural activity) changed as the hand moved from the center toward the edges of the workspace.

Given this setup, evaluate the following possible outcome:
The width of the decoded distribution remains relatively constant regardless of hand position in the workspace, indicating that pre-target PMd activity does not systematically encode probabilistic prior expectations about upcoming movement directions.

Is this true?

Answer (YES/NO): NO